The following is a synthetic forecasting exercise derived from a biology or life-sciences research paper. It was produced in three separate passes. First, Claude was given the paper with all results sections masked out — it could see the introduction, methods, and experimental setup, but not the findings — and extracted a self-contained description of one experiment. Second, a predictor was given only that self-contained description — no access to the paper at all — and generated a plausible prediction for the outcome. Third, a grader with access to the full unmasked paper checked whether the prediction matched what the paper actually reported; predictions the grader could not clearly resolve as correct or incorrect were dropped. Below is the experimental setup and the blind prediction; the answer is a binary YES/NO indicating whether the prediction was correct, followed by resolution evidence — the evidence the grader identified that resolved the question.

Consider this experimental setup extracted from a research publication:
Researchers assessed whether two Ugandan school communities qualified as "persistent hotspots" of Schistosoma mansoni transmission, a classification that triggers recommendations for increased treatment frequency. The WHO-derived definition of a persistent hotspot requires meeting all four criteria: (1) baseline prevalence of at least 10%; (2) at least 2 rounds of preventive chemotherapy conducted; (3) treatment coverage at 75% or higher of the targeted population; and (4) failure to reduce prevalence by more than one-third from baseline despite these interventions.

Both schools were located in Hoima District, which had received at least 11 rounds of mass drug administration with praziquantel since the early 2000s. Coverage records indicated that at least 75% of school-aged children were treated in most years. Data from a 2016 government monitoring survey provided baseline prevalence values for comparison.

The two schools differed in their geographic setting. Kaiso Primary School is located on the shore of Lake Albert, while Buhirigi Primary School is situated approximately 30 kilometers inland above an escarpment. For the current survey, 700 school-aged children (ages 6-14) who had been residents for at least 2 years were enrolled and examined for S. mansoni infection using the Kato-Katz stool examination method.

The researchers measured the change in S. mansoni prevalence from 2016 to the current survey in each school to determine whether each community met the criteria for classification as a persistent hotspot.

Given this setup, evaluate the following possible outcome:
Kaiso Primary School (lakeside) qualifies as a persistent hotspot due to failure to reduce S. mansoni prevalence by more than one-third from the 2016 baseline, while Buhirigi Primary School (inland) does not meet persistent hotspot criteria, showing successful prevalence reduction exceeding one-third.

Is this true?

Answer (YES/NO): YES